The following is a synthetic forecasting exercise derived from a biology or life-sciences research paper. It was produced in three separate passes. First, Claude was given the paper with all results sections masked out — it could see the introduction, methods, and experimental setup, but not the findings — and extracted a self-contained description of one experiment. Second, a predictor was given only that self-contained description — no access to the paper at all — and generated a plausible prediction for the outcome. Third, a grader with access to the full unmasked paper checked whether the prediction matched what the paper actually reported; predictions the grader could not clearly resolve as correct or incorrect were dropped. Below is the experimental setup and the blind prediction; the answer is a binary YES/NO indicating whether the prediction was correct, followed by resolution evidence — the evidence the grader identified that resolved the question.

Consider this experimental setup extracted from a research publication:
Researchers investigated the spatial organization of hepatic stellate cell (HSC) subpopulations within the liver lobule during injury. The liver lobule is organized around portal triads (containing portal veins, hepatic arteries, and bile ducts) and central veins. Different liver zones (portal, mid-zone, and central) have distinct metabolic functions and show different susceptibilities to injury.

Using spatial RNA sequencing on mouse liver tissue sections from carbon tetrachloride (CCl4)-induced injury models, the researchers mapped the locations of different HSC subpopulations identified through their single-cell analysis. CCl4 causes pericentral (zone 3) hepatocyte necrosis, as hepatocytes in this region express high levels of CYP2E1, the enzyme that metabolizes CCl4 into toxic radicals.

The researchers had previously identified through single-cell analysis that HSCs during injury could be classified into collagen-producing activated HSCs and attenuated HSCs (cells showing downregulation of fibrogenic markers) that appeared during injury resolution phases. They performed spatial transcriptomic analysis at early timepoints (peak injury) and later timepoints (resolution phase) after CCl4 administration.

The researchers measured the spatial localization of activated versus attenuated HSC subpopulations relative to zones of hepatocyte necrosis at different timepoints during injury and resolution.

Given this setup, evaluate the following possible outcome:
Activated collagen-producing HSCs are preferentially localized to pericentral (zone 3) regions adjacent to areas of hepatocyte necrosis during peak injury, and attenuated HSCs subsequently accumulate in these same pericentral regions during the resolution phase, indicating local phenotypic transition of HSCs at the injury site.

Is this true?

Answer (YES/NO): NO